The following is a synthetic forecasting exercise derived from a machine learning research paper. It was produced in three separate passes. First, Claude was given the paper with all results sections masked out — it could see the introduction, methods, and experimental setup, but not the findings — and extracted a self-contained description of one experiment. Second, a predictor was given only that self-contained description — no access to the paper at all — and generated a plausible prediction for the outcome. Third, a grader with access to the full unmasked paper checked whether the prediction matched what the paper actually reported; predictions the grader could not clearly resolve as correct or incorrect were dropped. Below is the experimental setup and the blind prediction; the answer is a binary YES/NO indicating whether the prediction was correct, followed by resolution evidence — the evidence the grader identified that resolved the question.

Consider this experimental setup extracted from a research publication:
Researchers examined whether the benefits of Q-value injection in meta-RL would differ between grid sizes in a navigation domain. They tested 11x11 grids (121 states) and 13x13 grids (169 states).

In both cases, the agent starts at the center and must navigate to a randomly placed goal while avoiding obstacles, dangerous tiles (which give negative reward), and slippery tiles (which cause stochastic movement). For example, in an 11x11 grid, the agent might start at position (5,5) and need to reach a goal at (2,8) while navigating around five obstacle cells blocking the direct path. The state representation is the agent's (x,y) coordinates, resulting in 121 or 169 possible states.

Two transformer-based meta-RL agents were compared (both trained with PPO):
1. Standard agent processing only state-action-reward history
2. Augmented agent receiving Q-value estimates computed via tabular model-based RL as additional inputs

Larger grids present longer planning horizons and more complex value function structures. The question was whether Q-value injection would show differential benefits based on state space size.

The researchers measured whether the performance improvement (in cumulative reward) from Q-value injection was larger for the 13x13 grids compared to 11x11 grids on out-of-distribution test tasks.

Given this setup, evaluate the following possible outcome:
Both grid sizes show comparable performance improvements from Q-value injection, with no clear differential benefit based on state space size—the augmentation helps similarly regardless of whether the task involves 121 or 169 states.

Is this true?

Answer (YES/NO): NO